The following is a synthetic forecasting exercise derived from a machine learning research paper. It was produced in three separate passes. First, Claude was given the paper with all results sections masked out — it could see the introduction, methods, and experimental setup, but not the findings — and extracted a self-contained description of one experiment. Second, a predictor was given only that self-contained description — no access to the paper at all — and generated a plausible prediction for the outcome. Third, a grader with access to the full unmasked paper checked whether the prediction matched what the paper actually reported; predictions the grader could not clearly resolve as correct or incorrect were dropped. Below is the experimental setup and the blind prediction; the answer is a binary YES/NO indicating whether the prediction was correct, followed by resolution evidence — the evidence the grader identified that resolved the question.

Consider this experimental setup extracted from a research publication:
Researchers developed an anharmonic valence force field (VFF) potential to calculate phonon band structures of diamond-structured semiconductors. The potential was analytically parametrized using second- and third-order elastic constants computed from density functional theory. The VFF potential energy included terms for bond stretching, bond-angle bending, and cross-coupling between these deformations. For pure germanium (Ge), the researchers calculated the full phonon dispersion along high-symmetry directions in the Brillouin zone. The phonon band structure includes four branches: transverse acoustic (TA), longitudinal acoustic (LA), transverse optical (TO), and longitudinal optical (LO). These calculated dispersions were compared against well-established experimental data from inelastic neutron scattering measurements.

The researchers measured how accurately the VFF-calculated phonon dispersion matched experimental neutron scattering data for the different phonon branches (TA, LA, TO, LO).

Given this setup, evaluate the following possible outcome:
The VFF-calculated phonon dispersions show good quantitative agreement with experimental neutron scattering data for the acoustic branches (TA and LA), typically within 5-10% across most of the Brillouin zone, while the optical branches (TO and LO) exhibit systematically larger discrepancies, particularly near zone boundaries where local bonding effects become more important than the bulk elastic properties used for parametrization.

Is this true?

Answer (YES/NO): NO